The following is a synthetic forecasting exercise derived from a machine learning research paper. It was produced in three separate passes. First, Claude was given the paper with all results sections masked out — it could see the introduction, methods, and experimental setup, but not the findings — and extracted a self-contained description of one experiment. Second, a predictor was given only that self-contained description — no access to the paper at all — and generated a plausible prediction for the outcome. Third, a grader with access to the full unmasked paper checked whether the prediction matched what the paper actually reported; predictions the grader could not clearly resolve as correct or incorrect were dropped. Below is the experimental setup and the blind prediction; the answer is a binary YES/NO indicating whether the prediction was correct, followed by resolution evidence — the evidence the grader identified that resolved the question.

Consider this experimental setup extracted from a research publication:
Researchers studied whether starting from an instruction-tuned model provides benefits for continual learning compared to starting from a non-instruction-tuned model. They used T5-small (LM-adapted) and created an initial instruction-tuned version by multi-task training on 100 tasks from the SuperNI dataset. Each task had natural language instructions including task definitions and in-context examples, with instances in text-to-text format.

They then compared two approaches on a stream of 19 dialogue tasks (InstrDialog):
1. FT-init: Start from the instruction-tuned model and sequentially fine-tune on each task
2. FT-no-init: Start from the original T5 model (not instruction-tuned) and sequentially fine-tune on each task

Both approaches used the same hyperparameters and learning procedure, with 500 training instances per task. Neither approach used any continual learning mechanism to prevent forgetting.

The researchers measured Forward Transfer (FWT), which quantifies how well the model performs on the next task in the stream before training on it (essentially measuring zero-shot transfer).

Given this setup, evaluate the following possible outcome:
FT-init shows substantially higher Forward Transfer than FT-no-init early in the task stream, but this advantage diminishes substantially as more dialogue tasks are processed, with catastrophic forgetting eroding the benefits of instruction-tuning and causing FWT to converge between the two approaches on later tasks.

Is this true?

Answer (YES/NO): NO